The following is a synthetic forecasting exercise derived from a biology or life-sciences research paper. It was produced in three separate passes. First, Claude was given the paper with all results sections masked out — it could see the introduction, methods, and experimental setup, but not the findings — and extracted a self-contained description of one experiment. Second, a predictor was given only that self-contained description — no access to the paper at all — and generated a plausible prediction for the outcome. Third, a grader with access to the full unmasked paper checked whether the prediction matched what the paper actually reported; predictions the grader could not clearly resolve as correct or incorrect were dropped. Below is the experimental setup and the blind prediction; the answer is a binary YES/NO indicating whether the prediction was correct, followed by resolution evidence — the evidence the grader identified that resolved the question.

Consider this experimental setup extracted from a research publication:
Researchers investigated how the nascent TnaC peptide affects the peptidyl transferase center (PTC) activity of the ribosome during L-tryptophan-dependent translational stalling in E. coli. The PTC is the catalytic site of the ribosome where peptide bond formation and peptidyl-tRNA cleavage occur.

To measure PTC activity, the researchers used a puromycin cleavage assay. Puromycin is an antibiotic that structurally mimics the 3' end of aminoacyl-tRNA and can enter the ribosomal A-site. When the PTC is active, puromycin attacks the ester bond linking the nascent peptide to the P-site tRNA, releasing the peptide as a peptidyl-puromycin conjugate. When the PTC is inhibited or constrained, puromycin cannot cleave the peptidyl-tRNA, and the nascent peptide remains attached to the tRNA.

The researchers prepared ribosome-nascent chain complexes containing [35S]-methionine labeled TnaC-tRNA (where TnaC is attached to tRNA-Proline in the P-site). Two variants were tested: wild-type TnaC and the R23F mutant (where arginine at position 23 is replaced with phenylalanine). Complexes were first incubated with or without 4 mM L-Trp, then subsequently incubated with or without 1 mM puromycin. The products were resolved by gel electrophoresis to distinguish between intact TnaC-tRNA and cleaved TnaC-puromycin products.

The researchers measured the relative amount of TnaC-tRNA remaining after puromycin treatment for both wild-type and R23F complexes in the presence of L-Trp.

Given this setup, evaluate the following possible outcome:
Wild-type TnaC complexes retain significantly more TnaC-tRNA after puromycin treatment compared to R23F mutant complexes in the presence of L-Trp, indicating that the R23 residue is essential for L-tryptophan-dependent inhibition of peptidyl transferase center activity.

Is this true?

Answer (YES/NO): NO